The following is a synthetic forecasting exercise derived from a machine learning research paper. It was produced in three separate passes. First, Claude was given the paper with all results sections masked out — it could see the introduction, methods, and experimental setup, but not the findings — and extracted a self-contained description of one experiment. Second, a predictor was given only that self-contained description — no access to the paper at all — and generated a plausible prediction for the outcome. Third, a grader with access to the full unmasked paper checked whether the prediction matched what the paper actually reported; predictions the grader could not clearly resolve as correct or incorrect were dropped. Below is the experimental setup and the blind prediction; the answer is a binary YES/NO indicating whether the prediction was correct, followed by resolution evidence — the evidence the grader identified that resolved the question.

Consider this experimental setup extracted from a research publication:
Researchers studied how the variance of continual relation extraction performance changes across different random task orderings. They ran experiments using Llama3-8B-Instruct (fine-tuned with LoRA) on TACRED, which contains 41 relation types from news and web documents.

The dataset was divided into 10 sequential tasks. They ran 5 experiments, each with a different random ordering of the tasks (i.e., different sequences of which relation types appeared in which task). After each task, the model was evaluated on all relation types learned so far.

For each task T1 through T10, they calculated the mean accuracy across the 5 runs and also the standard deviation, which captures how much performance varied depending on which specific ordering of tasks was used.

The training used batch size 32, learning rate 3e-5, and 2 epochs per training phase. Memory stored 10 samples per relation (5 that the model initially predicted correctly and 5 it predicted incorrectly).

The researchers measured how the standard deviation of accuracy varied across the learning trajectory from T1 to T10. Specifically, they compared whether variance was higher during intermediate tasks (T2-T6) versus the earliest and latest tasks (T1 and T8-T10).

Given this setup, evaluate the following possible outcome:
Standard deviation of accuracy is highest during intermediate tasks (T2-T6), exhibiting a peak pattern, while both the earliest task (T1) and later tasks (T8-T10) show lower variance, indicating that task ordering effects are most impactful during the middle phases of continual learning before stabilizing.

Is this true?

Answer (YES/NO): YES